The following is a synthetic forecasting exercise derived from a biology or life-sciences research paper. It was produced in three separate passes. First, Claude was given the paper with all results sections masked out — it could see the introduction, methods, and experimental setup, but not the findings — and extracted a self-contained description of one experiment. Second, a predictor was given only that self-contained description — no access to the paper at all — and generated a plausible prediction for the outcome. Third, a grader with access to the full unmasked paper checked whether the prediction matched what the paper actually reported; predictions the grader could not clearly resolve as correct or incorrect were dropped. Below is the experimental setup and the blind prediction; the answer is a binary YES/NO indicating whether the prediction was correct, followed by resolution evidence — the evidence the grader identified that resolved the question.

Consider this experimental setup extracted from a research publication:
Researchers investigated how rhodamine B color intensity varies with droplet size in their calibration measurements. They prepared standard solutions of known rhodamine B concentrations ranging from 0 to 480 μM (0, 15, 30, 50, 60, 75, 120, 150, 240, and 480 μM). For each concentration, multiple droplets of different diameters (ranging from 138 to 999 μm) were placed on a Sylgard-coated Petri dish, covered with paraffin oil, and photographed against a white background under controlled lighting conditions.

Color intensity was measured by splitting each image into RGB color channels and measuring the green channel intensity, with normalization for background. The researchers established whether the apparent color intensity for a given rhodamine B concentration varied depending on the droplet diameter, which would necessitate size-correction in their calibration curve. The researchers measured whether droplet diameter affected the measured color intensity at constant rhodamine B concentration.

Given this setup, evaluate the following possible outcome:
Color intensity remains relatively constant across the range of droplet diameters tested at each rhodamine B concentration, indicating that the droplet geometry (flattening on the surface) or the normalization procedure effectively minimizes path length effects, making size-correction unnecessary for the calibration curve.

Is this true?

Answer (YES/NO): NO